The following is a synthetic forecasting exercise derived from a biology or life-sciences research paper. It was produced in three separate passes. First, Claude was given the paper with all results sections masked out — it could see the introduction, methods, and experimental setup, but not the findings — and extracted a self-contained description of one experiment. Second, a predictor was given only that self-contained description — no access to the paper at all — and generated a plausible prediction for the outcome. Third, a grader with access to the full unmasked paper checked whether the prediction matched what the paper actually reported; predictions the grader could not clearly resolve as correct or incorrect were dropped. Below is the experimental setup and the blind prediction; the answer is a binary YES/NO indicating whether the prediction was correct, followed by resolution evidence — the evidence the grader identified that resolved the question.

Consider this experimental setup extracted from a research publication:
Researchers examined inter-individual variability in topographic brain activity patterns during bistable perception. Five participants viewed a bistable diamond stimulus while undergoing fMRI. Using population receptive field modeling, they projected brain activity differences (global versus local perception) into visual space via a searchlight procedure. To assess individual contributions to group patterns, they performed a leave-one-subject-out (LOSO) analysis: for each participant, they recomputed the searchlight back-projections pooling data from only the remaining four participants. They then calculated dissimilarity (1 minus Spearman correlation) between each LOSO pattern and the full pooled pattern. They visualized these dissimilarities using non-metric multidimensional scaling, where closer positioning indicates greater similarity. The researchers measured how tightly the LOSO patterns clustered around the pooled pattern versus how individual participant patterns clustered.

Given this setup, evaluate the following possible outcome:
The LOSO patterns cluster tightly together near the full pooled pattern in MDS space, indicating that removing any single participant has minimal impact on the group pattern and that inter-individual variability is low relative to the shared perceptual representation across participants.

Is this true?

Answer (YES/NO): NO